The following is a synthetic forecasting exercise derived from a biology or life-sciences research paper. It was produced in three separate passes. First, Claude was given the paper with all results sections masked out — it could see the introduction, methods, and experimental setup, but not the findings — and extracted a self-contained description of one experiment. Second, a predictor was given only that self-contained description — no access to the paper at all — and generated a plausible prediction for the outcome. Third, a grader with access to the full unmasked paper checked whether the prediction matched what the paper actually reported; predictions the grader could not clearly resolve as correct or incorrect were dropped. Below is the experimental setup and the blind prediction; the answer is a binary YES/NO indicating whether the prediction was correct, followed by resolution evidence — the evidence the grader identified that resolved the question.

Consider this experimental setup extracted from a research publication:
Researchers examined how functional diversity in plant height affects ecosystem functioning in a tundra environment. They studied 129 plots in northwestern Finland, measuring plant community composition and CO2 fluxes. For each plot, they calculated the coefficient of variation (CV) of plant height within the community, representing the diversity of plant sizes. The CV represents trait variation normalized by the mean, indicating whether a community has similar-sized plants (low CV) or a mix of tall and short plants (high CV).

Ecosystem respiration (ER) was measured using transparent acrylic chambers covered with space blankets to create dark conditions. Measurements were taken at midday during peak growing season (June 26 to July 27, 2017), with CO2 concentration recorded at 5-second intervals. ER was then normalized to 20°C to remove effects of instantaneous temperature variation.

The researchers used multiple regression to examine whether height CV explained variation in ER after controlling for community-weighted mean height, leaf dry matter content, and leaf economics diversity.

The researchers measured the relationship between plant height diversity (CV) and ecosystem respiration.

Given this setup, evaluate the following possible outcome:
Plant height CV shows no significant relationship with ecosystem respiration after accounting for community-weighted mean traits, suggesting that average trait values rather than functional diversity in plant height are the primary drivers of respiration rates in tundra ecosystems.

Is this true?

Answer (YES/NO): YES